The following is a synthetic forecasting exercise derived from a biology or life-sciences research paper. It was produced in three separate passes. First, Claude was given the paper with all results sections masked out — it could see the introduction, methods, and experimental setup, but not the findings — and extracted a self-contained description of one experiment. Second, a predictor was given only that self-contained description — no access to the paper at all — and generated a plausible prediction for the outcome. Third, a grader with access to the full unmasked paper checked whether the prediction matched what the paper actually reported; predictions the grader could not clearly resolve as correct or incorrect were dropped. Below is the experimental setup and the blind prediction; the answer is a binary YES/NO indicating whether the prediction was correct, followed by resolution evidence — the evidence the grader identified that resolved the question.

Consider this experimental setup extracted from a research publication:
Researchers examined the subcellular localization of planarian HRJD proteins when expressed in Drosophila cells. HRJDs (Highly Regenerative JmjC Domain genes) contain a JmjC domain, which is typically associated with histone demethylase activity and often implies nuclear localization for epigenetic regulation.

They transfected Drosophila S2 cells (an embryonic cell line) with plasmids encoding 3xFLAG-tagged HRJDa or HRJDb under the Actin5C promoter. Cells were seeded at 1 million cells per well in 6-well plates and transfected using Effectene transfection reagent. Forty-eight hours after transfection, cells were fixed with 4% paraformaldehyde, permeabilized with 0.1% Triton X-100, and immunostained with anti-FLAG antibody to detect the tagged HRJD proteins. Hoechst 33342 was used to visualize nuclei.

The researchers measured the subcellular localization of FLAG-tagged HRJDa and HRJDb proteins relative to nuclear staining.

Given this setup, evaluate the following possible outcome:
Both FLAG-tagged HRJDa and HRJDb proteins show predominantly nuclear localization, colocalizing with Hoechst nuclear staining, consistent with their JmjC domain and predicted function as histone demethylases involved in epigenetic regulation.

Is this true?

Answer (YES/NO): NO